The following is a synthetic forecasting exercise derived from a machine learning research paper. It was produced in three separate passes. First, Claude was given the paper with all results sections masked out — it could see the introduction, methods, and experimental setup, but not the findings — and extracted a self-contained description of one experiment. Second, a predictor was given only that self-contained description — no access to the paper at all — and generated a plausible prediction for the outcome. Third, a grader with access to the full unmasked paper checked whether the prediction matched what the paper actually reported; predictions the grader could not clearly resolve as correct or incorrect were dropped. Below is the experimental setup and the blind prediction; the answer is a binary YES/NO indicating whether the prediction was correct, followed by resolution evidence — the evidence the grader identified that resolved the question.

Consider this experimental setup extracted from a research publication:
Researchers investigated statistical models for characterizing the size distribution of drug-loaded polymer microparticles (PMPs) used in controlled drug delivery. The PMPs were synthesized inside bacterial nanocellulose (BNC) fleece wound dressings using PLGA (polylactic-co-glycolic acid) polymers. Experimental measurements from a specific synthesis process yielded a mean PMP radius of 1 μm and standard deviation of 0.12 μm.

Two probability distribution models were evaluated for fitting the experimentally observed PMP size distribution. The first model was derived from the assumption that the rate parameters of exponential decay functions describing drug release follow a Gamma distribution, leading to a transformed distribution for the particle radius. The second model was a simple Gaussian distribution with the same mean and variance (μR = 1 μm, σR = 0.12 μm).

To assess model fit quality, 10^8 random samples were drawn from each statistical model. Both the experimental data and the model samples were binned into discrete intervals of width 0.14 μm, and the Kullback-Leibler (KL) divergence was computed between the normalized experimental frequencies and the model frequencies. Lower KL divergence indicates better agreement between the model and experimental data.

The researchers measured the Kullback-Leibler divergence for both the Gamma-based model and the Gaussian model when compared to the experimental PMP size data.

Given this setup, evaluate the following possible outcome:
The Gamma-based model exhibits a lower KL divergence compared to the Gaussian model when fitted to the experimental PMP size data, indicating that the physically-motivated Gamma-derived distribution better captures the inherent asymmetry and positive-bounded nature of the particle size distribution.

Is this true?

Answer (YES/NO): YES